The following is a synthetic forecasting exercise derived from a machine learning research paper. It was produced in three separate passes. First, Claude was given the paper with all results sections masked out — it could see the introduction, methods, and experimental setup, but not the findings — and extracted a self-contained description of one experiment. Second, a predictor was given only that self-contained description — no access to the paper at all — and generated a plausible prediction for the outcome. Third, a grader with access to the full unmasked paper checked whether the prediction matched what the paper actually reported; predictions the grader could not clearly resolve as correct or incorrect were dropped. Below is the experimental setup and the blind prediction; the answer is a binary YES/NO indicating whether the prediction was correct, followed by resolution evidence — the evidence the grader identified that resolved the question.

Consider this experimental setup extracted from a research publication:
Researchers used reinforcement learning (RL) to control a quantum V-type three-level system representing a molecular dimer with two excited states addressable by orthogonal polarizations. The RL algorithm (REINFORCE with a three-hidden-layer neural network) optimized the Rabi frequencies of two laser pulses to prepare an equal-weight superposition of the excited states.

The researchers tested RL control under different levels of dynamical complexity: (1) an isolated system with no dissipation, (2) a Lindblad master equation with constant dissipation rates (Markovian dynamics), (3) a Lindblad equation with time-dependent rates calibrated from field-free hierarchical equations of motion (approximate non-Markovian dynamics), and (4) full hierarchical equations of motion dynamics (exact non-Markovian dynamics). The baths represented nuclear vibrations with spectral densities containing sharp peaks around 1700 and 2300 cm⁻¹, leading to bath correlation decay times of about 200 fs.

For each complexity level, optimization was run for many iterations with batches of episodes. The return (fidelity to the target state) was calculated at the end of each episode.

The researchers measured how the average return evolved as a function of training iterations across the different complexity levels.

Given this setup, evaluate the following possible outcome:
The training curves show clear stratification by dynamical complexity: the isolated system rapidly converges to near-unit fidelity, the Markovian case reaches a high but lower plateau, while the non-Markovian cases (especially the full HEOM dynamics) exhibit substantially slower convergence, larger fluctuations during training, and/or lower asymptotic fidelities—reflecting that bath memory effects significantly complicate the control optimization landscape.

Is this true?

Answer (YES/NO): NO